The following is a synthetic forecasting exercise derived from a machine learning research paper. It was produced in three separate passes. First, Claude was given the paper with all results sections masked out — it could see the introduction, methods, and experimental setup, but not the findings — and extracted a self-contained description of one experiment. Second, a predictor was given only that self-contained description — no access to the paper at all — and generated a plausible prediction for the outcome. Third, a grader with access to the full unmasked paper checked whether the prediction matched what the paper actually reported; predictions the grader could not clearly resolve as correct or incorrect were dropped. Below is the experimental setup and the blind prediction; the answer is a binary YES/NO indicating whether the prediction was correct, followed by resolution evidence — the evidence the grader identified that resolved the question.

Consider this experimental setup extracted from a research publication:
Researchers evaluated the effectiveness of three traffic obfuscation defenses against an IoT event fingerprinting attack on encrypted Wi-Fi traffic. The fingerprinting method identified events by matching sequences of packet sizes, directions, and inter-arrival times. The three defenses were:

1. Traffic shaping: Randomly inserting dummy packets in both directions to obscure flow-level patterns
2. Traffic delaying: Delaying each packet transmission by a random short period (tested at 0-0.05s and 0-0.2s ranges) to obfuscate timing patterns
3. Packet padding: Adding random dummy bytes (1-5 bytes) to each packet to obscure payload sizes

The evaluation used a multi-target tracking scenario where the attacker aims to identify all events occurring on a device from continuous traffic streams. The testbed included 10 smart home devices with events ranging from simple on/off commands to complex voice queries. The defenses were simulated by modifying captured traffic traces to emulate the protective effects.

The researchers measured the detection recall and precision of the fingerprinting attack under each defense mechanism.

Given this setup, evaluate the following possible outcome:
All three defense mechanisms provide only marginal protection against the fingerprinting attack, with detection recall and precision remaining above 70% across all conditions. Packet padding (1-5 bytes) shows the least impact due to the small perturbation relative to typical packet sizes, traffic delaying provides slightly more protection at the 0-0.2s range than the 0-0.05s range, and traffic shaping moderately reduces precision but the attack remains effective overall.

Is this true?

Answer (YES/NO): NO